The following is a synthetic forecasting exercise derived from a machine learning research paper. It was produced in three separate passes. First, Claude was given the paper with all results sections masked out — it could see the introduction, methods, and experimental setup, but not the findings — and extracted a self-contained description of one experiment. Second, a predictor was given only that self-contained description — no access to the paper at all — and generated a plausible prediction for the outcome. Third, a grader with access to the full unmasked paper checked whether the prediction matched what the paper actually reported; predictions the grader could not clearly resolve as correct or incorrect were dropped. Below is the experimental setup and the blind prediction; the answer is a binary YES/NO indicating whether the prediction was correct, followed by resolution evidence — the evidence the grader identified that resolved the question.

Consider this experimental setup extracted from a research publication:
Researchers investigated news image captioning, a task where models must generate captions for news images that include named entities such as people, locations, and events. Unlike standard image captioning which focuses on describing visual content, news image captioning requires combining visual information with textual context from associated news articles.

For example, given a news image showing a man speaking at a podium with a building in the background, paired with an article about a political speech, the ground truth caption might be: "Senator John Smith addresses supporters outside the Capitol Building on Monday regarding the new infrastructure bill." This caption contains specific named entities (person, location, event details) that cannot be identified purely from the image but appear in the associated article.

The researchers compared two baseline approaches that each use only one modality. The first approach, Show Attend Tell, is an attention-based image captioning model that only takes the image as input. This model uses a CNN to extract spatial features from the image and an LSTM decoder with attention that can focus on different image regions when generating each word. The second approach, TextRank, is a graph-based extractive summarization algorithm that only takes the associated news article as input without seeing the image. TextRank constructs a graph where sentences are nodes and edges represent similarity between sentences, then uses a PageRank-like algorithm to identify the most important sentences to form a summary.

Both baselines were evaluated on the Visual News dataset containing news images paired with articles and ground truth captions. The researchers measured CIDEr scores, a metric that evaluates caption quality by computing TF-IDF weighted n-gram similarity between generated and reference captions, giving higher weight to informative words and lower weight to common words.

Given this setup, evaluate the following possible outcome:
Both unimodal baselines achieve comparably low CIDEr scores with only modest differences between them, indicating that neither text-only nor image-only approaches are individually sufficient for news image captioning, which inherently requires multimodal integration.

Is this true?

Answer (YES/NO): NO